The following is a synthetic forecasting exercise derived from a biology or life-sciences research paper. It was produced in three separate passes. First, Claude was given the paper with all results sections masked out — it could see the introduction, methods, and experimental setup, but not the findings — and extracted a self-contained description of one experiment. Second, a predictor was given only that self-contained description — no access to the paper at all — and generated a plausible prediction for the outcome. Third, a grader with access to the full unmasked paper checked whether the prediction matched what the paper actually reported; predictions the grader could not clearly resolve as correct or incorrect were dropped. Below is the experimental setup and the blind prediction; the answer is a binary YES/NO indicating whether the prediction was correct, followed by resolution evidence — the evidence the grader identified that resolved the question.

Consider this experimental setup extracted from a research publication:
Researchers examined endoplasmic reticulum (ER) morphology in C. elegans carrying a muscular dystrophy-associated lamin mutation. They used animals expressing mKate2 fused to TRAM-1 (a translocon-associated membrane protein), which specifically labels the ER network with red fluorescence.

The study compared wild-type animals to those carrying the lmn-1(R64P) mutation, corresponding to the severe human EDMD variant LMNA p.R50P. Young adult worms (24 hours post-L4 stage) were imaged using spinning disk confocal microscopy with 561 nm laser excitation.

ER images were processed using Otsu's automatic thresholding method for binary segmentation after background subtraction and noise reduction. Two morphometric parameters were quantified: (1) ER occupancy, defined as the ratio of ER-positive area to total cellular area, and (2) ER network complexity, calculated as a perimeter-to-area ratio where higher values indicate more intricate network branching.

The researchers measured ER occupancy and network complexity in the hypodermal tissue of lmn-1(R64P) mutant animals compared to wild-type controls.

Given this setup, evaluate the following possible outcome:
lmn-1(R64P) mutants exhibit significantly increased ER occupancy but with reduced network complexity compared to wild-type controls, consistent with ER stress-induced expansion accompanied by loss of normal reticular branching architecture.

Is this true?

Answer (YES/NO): NO